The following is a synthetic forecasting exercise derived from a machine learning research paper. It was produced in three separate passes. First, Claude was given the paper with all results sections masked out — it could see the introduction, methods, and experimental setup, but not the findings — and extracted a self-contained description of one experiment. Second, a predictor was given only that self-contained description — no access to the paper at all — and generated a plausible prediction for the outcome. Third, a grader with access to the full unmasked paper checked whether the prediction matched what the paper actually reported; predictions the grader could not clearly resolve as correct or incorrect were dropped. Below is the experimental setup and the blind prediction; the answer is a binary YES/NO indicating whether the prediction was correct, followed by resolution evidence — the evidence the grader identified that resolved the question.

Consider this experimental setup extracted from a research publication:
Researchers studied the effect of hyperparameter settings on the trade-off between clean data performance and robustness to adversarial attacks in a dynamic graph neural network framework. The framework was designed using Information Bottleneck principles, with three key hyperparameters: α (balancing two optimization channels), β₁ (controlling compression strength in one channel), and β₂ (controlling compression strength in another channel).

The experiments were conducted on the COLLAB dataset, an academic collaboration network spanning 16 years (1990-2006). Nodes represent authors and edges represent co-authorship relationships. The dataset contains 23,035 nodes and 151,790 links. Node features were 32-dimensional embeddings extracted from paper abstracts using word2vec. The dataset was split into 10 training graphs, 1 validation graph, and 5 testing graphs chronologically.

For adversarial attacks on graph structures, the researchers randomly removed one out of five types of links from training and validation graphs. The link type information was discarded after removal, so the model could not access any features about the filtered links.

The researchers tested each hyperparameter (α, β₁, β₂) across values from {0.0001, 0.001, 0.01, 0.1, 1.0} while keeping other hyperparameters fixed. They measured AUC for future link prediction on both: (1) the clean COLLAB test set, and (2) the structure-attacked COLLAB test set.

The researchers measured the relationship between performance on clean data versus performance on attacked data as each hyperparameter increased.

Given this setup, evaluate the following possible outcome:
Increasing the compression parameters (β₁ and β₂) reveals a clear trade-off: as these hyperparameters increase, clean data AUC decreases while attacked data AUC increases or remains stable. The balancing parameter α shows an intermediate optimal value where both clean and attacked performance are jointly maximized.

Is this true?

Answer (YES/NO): NO